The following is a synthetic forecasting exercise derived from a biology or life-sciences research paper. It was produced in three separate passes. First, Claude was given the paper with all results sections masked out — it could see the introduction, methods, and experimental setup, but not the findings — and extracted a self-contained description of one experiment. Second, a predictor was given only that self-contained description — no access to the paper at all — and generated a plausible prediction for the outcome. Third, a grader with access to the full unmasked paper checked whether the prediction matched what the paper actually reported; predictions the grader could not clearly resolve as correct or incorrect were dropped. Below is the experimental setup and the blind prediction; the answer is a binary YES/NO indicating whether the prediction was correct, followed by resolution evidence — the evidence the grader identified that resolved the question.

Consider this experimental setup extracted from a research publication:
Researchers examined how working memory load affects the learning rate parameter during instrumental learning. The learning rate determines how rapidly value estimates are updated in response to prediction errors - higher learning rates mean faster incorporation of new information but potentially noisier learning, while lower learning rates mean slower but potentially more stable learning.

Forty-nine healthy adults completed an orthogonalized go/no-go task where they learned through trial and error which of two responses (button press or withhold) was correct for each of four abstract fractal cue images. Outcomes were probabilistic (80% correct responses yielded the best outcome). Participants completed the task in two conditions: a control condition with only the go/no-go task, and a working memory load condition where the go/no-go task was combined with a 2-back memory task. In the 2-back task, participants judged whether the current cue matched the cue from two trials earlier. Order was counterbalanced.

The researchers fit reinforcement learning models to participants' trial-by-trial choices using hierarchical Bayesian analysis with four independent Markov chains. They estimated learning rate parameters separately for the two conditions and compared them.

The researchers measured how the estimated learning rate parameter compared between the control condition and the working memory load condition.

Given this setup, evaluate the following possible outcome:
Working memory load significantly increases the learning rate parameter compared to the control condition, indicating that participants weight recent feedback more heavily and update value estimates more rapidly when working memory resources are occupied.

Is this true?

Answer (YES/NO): NO